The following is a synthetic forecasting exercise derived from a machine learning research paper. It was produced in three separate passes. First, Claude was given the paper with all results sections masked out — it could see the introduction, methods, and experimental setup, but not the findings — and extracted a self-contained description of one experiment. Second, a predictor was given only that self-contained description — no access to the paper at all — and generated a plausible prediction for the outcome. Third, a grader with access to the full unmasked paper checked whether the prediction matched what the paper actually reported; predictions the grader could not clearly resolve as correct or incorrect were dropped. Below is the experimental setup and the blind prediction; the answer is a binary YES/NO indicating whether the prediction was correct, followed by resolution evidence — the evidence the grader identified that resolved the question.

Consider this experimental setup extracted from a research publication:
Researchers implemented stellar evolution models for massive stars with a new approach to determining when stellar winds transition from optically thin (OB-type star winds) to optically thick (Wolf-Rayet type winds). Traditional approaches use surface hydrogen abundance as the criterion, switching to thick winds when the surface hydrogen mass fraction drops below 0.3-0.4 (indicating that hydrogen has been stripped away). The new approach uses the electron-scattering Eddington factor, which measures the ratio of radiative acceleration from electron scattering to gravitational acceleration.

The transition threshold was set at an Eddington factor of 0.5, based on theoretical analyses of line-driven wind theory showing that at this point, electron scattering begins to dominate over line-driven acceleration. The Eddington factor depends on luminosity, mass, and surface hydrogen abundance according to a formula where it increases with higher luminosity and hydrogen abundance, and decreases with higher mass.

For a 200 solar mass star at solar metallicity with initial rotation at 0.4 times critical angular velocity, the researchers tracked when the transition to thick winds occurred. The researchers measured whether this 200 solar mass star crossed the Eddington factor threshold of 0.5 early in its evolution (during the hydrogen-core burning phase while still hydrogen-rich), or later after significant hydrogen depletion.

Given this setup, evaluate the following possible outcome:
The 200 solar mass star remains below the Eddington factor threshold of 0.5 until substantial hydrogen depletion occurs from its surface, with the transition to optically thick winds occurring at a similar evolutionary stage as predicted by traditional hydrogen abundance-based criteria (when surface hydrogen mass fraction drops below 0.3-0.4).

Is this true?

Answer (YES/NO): NO